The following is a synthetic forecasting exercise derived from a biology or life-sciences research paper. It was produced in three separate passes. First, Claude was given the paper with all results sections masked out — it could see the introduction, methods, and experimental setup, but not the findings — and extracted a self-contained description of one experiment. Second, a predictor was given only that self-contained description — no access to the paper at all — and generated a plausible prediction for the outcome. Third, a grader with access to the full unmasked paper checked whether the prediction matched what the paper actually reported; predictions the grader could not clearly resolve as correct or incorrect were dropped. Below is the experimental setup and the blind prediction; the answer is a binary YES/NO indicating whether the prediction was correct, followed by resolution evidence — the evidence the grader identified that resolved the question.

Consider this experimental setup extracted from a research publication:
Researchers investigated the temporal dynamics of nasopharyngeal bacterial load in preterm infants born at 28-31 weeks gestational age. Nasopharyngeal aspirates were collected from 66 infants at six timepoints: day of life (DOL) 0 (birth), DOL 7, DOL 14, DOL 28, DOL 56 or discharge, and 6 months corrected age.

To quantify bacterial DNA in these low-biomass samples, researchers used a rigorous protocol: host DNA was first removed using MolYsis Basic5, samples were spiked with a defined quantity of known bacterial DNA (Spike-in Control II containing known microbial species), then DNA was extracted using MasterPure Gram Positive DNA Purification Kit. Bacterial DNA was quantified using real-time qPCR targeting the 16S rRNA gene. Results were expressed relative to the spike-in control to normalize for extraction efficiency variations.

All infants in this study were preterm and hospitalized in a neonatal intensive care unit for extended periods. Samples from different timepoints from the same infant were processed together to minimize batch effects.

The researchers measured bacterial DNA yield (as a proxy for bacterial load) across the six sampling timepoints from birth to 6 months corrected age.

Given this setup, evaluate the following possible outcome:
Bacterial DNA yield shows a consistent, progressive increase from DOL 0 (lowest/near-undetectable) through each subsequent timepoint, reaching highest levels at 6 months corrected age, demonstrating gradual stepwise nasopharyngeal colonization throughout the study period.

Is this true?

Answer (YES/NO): NO